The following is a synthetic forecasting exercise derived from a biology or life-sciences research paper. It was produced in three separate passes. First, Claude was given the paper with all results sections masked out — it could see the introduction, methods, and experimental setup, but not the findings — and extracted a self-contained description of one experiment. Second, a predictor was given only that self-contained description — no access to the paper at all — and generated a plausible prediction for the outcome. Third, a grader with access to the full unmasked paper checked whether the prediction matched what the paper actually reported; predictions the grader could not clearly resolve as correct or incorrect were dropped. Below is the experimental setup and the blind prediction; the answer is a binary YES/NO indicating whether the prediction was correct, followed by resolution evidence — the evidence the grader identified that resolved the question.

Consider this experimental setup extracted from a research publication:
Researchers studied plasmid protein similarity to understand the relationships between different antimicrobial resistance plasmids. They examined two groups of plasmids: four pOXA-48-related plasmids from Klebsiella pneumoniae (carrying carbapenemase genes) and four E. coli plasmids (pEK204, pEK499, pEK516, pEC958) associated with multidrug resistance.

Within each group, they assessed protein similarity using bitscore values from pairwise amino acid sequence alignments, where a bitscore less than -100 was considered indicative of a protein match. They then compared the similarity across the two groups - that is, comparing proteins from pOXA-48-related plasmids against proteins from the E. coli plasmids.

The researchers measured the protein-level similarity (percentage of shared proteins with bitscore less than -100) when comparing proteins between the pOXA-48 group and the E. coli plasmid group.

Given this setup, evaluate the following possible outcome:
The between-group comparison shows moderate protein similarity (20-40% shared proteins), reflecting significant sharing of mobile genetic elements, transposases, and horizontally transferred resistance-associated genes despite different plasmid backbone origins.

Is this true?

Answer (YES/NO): YES